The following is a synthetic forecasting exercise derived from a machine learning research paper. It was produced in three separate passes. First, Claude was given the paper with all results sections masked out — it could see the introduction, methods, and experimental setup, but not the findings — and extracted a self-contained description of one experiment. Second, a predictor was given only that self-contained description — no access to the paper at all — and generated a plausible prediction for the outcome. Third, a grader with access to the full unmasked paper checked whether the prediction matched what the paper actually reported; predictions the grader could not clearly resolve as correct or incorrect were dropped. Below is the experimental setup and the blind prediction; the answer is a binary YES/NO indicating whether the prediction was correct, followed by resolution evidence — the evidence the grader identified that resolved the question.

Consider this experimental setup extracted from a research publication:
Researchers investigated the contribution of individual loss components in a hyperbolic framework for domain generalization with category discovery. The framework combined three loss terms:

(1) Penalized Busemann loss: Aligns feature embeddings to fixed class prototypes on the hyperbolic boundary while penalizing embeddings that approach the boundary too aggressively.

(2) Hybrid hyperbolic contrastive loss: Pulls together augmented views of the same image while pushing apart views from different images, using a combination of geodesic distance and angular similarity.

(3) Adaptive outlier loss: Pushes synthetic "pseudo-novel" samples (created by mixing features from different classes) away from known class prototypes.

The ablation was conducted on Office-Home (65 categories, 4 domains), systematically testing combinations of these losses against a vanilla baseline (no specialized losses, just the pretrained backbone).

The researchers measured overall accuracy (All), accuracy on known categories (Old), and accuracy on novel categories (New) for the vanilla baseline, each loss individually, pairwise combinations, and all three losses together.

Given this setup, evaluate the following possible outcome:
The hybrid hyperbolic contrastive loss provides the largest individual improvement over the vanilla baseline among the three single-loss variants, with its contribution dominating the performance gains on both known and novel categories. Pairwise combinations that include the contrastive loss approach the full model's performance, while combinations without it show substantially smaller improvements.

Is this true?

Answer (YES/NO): NO